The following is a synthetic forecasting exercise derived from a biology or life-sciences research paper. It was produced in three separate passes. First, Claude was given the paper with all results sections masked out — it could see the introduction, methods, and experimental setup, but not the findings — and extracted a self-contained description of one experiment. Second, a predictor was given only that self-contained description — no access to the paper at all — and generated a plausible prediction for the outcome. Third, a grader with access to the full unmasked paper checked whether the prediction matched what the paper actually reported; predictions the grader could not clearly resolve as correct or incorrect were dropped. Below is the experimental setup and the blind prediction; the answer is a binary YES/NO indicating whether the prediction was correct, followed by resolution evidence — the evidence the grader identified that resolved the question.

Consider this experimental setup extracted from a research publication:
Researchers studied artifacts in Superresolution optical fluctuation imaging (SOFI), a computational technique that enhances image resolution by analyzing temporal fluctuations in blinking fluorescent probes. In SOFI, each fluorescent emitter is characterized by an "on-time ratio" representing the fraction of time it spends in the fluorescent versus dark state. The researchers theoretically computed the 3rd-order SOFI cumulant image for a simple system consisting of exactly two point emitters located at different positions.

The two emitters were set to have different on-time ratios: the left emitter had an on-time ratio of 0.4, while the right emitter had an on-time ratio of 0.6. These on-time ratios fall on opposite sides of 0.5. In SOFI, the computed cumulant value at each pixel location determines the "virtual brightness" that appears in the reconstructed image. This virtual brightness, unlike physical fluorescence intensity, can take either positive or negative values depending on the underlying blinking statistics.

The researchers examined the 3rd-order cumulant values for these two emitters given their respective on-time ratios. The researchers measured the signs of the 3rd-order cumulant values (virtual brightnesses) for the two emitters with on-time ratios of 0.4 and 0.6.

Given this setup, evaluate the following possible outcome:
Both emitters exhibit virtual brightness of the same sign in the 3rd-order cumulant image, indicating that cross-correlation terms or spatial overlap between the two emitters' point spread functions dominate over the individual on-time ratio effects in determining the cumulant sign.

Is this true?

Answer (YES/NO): NO